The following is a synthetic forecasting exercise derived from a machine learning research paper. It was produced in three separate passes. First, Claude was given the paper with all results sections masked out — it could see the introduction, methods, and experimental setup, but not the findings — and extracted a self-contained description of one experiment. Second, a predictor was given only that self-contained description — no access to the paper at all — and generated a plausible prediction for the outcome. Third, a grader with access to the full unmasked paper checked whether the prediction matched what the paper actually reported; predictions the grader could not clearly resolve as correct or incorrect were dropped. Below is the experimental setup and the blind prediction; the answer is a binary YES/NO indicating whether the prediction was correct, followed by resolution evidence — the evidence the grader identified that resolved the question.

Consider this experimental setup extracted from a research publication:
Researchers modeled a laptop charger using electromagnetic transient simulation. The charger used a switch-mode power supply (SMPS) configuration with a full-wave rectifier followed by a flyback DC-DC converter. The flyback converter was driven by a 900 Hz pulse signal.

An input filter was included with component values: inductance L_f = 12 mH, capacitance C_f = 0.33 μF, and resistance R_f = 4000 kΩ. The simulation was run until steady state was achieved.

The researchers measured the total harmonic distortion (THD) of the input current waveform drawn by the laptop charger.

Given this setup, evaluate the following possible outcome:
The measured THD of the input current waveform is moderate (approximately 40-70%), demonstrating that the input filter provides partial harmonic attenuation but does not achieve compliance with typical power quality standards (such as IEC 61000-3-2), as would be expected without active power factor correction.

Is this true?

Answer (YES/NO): YES